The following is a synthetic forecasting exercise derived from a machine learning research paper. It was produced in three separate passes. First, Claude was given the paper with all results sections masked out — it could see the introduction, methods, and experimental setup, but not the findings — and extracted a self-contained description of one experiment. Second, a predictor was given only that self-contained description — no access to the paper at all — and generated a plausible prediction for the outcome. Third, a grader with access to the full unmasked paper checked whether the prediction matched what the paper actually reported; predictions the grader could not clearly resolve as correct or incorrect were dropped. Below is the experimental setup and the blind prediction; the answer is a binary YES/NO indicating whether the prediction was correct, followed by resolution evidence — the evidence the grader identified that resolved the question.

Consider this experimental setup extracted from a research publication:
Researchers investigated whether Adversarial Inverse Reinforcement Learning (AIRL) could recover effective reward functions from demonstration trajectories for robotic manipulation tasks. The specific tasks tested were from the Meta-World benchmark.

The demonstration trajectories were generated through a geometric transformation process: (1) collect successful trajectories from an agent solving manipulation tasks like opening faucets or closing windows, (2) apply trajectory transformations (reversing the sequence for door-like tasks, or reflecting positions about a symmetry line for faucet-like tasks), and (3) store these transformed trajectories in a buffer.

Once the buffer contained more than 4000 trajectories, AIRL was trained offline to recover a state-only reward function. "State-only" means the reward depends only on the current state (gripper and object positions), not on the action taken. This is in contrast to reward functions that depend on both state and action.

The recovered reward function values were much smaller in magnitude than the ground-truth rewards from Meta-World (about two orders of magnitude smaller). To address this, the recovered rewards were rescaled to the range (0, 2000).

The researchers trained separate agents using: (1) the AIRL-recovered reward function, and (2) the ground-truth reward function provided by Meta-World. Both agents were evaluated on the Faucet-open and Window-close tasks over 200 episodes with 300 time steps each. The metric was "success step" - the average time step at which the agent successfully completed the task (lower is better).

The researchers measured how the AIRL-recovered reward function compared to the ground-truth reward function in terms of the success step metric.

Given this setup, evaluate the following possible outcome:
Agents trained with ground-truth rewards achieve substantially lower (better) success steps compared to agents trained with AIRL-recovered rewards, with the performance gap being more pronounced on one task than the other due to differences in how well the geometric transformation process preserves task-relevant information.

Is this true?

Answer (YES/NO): NO